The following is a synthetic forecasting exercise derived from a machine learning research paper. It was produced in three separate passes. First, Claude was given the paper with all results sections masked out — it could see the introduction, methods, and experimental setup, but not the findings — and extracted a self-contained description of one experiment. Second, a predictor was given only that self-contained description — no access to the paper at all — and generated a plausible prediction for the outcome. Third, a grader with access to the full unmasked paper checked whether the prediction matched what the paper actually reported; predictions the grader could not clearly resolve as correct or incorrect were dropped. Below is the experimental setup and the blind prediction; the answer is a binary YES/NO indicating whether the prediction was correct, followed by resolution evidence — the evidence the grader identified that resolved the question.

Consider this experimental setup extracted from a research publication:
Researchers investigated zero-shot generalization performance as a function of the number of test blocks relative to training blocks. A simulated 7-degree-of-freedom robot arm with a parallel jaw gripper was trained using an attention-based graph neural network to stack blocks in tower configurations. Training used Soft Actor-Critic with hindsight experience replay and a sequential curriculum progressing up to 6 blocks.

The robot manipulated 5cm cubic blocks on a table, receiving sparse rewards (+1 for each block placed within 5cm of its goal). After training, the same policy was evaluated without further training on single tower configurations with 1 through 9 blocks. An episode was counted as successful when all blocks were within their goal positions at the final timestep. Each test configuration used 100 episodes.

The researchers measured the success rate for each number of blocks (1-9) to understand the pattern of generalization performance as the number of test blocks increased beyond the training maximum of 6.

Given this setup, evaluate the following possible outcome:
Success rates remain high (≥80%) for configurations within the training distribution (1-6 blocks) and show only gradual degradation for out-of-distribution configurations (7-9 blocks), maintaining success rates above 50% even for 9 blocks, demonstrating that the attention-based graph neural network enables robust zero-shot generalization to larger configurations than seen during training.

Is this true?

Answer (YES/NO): NO